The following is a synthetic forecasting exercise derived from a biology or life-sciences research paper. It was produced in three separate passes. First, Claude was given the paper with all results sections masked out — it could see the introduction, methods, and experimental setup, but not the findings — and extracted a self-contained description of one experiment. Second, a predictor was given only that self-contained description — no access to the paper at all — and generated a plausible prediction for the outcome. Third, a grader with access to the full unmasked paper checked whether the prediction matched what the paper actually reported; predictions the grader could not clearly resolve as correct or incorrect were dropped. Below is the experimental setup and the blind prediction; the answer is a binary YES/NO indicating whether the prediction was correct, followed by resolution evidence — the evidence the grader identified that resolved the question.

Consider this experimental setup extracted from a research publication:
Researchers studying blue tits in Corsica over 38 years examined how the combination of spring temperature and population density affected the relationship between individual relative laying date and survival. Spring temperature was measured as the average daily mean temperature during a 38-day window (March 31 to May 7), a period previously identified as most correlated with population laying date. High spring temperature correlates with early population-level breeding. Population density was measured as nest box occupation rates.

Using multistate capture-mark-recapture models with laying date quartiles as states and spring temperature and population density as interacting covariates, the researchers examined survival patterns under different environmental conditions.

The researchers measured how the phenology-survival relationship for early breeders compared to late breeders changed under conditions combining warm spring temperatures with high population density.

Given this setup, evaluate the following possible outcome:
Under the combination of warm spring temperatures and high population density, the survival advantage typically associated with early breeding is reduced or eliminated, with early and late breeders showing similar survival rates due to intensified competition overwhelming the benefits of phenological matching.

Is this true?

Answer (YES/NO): NO